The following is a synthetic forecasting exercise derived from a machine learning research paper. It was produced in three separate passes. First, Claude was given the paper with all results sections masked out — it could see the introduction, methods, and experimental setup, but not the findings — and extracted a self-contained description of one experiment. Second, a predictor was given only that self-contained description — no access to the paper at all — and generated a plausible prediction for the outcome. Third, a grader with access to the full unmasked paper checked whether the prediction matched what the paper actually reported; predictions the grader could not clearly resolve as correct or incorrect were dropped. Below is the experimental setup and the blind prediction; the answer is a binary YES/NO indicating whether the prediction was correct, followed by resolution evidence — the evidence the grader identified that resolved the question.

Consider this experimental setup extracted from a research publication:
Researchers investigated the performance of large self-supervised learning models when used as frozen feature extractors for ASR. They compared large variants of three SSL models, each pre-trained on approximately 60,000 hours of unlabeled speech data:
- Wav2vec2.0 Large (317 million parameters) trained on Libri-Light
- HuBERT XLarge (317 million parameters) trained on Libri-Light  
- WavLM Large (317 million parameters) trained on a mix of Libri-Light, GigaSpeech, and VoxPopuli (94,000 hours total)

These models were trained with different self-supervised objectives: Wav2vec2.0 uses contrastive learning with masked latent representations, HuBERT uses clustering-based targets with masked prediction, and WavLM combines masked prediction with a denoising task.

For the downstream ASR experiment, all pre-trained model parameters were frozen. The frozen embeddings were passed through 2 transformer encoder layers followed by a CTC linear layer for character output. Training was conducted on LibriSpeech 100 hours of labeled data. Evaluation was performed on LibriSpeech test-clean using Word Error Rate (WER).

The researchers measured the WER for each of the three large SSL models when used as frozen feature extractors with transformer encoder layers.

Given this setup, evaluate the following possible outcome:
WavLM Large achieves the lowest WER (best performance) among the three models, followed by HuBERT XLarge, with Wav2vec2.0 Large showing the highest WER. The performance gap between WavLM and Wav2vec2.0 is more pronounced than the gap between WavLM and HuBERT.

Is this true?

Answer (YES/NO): YES